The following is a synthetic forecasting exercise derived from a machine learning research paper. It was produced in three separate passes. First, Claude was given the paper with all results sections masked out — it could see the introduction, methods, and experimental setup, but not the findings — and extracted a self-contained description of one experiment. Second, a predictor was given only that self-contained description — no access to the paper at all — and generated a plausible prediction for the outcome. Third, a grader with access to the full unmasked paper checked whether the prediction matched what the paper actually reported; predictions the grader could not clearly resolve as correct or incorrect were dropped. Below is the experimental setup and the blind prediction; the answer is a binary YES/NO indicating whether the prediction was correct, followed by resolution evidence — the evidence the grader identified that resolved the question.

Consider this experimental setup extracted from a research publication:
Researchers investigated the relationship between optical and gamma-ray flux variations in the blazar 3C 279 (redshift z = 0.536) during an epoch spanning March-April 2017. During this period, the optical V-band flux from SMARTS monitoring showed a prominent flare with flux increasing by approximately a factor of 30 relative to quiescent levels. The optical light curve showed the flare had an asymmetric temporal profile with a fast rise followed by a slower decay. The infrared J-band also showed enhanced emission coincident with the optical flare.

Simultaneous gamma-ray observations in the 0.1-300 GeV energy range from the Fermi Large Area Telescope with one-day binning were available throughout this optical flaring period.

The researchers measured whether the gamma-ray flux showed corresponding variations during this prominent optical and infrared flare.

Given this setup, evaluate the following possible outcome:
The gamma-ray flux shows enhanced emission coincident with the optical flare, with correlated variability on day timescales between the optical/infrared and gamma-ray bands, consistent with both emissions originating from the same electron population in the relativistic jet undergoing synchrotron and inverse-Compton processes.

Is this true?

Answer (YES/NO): NO